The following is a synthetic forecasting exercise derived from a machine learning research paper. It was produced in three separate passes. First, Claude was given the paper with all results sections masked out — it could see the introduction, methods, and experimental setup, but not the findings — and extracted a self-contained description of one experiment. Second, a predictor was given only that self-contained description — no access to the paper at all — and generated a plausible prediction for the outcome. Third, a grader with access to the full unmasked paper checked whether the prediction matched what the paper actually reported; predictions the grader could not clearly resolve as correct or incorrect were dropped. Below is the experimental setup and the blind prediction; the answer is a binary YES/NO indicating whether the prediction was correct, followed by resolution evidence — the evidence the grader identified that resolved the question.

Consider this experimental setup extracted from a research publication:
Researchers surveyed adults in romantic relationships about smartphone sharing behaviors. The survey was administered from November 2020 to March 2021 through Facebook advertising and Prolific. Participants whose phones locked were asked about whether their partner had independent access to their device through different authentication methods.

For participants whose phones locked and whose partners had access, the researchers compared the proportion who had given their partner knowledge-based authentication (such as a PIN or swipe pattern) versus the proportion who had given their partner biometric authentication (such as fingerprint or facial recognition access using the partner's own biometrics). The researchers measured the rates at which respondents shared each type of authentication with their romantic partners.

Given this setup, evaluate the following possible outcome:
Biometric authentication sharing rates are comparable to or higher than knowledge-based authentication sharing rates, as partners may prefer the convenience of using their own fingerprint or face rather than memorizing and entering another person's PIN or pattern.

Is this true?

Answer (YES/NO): NO